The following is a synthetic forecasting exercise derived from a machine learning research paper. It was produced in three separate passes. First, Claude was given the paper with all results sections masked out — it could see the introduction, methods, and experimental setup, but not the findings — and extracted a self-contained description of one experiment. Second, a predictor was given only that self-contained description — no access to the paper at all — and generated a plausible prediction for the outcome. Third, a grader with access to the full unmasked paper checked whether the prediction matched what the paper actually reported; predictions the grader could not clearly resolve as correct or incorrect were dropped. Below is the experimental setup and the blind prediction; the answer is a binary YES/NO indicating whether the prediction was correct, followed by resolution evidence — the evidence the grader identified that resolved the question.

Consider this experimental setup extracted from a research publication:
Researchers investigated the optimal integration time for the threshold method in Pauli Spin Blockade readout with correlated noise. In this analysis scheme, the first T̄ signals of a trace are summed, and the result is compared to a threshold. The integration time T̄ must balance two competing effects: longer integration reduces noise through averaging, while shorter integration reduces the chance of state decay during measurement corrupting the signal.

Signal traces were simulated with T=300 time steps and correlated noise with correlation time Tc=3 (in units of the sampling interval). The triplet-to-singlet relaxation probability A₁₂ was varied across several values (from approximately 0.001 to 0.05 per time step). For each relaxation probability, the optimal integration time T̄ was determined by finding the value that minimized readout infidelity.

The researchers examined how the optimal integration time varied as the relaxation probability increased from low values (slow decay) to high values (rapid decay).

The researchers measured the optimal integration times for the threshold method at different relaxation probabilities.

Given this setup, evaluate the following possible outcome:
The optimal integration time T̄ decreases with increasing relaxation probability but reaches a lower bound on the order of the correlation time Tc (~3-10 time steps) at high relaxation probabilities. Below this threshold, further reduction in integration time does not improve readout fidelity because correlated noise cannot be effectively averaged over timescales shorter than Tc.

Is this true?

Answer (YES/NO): NO